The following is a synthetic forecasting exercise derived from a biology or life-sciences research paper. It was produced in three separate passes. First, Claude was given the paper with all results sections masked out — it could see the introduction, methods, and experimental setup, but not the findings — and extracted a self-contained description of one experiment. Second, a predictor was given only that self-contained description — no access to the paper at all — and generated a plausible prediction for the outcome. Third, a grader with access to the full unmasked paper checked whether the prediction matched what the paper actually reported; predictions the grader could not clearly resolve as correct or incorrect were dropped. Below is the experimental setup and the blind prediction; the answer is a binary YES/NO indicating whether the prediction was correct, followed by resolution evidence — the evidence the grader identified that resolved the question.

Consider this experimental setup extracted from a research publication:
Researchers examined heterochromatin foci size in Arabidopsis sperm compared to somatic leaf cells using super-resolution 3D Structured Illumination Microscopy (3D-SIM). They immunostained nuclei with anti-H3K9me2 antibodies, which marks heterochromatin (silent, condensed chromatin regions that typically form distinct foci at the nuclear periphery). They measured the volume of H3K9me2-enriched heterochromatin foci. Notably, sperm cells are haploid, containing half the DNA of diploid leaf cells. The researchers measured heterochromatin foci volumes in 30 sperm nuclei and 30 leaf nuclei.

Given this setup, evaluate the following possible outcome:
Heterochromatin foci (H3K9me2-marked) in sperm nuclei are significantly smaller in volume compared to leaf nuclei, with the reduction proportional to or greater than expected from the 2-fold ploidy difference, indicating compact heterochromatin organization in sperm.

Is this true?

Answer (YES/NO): NO